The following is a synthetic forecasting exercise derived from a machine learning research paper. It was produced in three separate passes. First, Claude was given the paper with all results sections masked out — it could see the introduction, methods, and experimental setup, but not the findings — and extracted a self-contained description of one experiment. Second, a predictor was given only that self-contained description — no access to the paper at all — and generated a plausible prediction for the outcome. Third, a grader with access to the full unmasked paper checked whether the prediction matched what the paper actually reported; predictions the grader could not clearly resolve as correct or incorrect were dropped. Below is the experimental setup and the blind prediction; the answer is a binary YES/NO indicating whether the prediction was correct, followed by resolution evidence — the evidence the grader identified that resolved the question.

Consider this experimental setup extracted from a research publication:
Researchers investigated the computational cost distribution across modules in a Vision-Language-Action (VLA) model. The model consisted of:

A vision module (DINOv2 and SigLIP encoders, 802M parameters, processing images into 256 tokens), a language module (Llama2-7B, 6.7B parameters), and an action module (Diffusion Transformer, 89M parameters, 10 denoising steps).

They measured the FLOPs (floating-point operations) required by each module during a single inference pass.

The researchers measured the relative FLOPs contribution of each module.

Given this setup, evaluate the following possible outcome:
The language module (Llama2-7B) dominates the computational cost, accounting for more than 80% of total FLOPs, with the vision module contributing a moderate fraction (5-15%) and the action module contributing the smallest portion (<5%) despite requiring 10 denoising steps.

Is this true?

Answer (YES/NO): YES